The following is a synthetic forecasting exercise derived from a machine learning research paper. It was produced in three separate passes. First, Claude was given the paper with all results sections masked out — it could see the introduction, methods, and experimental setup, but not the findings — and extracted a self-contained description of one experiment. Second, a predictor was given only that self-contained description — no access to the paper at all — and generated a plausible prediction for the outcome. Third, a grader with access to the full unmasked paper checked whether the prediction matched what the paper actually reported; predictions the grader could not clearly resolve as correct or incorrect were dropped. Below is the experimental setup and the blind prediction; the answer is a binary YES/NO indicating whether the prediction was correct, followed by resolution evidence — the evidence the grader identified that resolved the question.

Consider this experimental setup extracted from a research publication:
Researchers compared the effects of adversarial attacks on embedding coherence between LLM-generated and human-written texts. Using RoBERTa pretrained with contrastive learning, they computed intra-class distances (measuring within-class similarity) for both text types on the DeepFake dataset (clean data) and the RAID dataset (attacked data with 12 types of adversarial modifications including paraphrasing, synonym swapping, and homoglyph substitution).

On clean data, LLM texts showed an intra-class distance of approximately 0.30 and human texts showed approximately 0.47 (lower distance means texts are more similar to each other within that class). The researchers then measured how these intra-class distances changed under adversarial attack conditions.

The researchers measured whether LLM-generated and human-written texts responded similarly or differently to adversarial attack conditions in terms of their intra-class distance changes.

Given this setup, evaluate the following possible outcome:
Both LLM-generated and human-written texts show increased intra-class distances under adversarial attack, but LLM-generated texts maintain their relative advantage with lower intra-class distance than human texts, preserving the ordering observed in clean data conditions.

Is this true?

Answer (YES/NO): NO